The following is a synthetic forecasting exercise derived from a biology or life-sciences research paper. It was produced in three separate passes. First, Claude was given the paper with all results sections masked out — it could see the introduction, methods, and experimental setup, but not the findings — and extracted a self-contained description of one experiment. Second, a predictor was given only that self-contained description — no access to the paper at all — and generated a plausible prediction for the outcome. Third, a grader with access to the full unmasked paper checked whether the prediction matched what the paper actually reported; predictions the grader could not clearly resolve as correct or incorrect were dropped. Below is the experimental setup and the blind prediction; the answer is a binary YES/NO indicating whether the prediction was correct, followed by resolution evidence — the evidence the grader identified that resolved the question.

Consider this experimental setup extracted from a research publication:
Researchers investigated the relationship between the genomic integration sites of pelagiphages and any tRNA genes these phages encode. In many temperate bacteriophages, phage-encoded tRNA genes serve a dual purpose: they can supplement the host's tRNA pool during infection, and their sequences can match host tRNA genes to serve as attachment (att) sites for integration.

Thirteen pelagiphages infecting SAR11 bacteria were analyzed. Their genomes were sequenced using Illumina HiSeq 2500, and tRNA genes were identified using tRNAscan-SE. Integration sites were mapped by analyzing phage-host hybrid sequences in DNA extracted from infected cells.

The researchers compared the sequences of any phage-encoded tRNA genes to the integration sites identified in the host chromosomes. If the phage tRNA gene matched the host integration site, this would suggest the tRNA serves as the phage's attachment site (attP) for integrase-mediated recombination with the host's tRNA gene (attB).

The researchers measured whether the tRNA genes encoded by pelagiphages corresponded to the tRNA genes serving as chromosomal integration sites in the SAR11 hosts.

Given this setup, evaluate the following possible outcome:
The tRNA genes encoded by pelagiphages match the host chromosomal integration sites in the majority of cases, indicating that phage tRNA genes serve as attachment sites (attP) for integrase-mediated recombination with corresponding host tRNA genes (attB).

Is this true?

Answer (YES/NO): NO